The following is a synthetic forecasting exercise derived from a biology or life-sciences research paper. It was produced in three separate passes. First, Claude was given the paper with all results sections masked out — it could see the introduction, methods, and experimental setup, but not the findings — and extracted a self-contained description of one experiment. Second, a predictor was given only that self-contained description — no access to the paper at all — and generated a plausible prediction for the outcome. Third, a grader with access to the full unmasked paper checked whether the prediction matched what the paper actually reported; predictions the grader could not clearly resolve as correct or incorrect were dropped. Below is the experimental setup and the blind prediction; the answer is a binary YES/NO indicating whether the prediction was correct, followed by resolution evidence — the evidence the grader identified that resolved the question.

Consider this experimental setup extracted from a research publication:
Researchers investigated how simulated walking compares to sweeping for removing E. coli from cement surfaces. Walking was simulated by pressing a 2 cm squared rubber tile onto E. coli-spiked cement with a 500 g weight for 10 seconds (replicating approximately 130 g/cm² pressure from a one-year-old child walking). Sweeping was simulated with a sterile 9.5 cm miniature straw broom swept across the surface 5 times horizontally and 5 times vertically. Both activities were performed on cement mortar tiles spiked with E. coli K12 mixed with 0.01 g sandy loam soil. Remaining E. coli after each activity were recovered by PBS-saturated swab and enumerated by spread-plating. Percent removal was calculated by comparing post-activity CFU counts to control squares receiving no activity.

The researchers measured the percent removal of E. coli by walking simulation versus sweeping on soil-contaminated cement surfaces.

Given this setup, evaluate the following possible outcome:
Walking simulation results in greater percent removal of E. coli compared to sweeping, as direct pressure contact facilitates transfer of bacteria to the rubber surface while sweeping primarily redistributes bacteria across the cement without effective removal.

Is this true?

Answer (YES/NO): NO